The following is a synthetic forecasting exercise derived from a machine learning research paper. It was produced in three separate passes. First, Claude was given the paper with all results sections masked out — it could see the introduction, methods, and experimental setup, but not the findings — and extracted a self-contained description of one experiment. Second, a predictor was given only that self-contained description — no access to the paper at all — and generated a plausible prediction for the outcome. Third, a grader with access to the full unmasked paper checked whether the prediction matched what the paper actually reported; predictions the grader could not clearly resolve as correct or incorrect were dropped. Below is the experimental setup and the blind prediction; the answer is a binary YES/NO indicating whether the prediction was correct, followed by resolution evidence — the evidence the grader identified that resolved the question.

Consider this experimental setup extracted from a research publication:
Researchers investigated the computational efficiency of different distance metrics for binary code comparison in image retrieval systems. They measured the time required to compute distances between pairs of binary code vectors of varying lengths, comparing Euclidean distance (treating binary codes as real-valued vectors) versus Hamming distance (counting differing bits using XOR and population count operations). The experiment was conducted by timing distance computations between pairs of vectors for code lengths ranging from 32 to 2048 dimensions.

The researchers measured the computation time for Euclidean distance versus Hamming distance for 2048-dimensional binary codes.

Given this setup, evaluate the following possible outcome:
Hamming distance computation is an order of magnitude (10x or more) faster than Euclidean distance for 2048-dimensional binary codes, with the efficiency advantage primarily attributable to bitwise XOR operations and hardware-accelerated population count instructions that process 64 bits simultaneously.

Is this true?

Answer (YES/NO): YES